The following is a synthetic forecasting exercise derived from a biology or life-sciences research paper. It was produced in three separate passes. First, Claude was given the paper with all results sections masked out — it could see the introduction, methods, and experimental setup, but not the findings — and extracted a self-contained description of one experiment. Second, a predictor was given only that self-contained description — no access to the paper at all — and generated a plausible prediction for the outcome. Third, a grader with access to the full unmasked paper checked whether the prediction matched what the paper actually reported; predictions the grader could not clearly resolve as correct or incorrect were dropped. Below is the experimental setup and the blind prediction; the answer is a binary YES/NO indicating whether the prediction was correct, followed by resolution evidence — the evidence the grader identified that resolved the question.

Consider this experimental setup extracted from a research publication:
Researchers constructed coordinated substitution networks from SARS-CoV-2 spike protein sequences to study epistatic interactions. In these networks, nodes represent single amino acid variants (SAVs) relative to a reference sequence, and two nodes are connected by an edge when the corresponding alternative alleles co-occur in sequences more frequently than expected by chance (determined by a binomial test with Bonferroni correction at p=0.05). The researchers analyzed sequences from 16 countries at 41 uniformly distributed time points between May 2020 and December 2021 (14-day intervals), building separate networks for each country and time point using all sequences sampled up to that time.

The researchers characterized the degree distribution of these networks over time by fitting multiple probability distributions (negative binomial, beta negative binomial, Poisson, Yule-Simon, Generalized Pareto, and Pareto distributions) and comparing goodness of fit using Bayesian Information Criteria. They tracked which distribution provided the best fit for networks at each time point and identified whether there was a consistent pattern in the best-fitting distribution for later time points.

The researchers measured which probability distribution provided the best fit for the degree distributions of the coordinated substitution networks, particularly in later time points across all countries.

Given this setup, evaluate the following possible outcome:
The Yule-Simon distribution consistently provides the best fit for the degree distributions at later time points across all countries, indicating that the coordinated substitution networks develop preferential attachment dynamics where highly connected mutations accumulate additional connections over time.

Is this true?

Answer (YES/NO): YES